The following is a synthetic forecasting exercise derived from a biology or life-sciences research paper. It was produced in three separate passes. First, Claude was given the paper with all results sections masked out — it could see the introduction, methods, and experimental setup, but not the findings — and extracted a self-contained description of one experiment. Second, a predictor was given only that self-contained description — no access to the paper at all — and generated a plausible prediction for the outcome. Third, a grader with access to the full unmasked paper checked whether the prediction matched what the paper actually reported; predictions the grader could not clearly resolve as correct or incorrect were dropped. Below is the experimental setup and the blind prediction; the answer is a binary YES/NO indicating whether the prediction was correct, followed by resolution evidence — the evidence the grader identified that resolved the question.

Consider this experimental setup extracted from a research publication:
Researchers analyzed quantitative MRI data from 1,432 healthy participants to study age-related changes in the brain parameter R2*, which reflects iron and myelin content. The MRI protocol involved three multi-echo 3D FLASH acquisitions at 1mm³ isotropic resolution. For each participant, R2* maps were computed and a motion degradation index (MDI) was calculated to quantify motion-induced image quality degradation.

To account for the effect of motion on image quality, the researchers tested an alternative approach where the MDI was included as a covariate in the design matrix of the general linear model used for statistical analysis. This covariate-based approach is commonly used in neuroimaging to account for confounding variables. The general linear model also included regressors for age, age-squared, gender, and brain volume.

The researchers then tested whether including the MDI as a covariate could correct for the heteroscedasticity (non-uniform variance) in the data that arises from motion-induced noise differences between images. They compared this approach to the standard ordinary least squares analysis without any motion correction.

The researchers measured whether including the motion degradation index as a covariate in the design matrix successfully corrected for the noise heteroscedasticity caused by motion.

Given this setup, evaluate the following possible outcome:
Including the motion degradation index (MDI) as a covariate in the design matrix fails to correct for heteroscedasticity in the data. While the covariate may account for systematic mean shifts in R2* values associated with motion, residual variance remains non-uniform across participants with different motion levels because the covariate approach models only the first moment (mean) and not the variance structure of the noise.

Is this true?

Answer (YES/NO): YES